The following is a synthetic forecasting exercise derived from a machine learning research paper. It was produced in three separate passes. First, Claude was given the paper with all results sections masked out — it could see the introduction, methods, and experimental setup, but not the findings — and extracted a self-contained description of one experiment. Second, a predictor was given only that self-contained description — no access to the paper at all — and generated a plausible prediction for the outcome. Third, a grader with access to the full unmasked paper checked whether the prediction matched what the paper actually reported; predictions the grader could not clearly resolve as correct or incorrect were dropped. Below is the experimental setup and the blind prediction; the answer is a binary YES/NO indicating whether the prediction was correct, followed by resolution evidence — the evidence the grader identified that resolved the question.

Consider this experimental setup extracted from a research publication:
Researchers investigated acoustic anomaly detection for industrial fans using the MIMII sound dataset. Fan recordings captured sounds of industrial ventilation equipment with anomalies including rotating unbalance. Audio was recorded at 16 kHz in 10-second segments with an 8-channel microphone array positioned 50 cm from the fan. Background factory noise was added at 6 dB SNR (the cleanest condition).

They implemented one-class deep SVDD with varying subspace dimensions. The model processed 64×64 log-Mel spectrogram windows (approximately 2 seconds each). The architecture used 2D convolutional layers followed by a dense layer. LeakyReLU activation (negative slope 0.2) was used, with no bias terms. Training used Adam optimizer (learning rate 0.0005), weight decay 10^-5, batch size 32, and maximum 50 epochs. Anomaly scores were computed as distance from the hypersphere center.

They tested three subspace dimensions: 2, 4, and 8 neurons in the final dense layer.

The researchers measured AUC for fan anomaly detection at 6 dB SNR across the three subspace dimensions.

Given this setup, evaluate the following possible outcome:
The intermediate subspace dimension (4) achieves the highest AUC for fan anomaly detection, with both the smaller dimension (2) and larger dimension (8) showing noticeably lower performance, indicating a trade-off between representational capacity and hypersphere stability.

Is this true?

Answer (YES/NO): NO